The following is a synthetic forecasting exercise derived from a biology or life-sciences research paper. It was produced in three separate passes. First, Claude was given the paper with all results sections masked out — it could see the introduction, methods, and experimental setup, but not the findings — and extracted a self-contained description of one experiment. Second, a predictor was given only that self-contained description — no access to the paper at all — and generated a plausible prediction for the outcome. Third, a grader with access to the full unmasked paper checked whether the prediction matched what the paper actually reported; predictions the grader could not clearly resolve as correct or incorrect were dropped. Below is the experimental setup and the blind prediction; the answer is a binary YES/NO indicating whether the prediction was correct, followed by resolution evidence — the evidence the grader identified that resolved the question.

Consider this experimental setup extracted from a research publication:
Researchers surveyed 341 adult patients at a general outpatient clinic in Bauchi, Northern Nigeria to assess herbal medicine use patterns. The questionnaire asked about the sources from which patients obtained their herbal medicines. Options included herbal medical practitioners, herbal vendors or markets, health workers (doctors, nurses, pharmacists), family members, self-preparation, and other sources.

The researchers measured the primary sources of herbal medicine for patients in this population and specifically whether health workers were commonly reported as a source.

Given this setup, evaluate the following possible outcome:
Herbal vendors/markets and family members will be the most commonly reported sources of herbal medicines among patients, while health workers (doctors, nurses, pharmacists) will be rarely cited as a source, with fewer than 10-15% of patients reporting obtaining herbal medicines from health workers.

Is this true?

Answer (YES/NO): NO